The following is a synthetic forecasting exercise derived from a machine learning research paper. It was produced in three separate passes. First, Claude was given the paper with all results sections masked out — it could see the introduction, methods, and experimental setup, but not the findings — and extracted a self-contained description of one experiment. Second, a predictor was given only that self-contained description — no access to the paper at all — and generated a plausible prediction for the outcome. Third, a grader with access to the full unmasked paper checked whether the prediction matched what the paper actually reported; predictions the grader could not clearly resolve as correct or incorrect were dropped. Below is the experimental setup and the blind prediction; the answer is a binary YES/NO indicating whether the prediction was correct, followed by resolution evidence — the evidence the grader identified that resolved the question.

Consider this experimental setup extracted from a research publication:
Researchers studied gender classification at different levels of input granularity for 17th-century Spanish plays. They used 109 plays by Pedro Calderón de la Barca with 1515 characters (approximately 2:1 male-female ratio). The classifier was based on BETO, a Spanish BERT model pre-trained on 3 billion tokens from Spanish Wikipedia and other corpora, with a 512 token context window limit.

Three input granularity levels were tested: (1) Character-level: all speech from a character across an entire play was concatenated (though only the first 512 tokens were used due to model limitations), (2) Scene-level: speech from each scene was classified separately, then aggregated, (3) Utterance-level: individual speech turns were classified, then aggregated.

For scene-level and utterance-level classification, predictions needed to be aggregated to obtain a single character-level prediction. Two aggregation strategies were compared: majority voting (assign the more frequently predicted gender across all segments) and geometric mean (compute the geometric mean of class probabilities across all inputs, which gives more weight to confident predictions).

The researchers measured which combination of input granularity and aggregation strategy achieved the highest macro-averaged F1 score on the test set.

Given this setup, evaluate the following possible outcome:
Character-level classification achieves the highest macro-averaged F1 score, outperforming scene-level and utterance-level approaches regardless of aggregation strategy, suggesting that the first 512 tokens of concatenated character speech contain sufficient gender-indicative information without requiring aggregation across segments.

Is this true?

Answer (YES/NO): YES